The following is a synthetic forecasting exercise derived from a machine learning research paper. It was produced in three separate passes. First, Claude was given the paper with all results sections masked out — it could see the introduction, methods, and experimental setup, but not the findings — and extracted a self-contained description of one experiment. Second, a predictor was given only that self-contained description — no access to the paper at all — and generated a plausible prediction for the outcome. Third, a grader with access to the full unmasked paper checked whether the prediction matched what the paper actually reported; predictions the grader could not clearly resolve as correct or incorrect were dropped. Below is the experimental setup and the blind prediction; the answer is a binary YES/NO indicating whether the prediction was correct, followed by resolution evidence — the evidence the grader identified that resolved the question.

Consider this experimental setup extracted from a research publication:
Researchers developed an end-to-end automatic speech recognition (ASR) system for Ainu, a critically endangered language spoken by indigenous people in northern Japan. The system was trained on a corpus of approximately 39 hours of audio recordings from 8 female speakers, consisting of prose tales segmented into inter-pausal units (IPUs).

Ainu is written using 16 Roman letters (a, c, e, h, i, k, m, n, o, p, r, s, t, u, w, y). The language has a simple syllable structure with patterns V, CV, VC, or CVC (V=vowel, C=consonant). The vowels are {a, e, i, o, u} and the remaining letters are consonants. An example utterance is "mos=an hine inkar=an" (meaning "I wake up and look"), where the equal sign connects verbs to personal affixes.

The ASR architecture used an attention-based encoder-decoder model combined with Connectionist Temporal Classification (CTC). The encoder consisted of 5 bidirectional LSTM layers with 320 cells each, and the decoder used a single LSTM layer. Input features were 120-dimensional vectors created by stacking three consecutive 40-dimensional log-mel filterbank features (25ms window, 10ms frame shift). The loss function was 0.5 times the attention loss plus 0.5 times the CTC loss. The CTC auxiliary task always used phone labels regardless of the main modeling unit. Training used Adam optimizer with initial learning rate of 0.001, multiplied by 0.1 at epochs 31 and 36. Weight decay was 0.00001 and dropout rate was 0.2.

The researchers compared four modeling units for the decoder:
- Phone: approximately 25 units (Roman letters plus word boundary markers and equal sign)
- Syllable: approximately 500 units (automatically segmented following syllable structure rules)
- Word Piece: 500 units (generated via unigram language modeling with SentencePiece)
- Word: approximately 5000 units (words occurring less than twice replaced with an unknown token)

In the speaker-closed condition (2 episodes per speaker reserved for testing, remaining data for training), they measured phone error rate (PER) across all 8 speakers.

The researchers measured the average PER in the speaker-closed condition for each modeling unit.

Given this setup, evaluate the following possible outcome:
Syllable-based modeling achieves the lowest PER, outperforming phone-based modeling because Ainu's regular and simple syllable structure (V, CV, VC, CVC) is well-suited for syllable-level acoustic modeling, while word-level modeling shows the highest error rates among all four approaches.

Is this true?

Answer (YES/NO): YES